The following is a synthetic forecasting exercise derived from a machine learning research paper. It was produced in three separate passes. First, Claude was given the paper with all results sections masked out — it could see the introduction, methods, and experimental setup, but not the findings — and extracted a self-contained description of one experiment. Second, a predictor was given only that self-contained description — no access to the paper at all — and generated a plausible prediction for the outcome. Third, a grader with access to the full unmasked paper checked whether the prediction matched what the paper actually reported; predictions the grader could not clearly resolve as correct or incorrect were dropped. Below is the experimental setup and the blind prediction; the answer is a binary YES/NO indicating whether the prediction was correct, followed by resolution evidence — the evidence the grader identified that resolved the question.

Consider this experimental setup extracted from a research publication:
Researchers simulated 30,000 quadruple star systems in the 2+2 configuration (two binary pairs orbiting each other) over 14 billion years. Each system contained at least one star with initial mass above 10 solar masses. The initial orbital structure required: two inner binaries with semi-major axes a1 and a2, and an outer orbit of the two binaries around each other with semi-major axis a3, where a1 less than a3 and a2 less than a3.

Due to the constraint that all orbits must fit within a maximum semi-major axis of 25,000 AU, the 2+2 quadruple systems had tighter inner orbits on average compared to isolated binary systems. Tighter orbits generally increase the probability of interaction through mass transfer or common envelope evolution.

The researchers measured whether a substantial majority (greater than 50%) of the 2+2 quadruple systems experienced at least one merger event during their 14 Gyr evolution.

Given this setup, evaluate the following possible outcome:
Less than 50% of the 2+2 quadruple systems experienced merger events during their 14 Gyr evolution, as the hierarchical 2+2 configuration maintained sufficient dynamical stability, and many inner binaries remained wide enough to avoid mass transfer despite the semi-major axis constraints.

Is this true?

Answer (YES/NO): NO